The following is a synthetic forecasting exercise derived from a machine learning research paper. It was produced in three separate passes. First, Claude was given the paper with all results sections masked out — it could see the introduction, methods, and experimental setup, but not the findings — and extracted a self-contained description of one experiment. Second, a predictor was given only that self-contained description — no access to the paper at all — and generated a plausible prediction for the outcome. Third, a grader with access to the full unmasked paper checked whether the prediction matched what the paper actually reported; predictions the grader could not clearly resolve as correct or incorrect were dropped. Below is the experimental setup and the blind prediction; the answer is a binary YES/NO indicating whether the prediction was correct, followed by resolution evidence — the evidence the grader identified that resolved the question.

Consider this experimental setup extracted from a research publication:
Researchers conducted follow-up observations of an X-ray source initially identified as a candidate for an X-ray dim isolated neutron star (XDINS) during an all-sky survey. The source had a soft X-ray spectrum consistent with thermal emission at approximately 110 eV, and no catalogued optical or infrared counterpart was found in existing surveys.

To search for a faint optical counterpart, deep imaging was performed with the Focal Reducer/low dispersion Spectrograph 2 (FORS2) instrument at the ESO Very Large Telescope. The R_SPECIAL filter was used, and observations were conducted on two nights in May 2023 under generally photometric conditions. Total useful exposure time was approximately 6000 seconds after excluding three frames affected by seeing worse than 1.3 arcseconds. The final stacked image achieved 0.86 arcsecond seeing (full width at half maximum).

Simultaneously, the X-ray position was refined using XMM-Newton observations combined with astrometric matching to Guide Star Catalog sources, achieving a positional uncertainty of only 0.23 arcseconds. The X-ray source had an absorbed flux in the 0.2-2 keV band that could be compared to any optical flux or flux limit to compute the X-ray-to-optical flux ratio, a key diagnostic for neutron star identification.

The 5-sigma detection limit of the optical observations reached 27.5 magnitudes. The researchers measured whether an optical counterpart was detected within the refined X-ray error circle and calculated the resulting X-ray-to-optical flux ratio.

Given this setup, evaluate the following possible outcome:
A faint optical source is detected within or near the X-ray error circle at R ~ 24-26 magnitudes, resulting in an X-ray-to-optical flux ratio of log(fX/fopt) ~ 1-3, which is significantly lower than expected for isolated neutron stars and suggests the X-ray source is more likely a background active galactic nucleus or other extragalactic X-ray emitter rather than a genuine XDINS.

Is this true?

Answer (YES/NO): NO